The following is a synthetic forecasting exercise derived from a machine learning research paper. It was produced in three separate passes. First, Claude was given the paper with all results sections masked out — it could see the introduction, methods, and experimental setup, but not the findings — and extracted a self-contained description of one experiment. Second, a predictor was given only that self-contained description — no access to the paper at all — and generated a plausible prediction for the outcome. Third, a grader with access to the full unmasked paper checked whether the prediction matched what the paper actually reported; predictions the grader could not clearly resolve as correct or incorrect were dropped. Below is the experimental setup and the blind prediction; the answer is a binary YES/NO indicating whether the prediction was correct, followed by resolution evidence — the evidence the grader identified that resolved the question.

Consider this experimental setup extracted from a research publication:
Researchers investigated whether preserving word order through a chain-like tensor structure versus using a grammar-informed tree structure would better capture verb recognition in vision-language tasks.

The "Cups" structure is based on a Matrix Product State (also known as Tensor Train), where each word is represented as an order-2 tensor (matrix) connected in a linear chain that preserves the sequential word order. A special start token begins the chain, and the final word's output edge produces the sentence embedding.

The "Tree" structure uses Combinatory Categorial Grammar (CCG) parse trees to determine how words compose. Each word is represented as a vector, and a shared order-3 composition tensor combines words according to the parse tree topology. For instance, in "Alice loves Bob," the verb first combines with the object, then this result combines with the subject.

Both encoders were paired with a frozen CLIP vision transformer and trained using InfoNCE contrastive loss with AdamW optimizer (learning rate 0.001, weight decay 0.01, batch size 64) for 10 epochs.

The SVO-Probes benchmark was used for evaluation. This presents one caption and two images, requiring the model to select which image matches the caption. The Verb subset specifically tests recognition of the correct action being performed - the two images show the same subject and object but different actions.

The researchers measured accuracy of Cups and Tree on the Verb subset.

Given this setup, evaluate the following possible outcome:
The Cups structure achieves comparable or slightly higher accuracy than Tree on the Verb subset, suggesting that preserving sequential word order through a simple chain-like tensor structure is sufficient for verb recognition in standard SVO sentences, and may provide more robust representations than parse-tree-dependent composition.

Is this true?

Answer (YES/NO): NO